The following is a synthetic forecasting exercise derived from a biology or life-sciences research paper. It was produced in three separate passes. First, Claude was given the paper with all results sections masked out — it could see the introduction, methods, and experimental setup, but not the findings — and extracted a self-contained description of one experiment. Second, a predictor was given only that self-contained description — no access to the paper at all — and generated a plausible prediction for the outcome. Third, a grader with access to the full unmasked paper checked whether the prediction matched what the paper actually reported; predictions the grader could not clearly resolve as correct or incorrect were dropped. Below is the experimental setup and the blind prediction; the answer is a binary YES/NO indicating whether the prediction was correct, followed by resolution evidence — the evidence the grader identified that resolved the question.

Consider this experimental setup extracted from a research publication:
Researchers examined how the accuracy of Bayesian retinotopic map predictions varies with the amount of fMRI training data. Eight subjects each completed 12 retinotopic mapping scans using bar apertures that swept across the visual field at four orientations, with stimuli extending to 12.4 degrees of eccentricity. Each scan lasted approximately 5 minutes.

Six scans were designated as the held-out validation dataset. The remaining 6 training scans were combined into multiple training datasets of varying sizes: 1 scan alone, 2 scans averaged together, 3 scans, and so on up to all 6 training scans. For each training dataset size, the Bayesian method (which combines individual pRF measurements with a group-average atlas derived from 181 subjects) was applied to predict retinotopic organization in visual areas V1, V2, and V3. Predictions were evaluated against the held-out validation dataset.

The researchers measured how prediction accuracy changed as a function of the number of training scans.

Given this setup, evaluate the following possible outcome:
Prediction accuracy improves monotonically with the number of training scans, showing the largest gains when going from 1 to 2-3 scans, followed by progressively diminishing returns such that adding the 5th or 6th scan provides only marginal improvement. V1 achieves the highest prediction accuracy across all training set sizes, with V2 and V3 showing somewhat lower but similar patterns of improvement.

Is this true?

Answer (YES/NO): NO